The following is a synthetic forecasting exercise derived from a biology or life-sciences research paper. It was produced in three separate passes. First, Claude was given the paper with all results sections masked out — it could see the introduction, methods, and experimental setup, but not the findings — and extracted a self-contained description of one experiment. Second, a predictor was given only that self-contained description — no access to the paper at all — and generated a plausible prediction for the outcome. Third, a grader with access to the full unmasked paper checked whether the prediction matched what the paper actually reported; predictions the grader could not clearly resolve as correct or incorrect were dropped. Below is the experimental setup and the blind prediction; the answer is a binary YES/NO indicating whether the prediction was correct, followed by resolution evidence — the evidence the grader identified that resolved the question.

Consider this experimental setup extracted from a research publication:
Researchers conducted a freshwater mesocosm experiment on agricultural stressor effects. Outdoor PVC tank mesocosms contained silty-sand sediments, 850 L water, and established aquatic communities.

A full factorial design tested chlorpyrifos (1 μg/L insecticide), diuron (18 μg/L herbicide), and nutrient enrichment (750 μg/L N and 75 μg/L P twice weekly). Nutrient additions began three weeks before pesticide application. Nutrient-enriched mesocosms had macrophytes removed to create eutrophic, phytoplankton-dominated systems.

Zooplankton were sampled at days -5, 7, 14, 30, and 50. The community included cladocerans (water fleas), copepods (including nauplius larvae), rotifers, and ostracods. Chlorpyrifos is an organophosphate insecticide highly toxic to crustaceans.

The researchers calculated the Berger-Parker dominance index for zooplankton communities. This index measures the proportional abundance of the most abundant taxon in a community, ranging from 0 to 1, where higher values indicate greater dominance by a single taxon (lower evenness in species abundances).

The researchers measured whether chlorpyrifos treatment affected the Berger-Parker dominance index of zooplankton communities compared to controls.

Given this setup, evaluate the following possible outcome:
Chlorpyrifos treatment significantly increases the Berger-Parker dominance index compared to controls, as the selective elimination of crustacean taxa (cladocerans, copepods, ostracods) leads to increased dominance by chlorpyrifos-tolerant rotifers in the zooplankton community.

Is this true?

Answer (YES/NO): NO